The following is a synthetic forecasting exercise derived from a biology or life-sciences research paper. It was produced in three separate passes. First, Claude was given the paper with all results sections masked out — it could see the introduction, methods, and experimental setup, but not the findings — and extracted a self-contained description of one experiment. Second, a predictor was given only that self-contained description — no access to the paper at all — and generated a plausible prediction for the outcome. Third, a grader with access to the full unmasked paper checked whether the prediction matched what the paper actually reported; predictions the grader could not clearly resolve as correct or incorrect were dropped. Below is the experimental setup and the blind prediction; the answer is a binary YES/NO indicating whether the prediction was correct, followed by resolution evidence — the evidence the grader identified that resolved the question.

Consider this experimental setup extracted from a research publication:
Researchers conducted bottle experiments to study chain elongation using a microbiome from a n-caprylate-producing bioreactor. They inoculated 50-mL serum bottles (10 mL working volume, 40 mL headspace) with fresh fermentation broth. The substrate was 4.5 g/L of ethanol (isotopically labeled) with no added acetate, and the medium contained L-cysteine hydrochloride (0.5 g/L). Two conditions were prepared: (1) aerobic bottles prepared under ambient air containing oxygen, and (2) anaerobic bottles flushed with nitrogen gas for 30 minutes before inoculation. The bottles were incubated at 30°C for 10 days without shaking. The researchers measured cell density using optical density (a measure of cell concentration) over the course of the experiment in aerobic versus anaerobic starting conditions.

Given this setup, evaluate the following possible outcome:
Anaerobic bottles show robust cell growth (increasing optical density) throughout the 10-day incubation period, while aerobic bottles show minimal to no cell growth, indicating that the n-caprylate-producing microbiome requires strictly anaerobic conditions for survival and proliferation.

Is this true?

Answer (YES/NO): NO